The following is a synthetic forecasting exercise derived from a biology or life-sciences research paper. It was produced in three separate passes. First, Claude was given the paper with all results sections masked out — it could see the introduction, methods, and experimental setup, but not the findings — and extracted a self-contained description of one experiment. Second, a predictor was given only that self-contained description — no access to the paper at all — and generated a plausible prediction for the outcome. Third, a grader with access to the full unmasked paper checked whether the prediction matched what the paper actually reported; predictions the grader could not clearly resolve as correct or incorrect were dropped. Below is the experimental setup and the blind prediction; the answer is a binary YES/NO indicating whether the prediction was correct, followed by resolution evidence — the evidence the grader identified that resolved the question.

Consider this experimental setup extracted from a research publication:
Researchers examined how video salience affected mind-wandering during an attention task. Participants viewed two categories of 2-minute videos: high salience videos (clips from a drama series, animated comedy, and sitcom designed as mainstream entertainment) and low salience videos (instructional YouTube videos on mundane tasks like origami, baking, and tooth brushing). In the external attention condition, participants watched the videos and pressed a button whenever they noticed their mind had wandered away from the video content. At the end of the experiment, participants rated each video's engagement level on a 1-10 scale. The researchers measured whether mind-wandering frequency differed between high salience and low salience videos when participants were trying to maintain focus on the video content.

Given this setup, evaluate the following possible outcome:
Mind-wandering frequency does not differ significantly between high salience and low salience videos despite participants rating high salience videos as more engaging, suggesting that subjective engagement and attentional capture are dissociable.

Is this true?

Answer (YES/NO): NO